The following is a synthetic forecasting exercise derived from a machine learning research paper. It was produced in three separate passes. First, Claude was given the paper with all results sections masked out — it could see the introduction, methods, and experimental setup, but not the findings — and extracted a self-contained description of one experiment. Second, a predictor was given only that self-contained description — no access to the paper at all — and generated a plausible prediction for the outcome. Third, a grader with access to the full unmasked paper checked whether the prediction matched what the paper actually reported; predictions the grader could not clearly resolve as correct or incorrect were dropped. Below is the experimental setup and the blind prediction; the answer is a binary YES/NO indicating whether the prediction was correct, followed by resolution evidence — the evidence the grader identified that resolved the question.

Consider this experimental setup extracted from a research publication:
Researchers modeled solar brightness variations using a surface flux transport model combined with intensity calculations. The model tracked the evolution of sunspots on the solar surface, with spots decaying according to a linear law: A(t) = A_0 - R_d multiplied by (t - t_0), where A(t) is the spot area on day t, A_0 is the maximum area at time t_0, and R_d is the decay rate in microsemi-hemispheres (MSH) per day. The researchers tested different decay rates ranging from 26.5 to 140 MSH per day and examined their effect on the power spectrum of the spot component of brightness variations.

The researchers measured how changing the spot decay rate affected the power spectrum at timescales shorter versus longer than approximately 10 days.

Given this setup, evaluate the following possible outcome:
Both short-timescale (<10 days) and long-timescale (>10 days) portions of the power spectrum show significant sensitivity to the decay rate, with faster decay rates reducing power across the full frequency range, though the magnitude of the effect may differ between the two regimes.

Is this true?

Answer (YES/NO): NO